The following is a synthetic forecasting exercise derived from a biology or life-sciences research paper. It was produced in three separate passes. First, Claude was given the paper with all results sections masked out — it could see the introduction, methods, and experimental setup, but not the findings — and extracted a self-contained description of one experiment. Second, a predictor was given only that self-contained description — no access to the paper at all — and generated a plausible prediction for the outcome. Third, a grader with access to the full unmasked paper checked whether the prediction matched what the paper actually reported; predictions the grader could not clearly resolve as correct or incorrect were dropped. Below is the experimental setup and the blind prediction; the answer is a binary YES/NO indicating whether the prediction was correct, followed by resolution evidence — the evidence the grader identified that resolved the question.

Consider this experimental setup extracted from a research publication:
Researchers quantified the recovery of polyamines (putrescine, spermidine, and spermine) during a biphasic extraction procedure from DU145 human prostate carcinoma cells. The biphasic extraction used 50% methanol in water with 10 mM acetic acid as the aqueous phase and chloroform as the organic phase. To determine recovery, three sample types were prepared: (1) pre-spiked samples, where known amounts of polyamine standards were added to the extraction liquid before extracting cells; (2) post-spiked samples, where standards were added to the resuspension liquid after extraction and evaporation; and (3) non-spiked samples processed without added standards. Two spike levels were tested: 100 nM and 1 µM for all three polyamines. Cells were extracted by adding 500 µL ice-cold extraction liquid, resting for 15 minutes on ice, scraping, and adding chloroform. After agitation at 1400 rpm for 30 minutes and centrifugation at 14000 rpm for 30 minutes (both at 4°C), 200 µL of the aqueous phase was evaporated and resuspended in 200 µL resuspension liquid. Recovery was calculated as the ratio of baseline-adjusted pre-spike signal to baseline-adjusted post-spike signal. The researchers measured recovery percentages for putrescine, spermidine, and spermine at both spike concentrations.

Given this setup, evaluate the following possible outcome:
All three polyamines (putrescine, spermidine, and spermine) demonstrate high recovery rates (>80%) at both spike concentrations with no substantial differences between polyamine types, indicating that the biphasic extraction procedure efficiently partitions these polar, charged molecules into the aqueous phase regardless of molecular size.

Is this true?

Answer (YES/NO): NO